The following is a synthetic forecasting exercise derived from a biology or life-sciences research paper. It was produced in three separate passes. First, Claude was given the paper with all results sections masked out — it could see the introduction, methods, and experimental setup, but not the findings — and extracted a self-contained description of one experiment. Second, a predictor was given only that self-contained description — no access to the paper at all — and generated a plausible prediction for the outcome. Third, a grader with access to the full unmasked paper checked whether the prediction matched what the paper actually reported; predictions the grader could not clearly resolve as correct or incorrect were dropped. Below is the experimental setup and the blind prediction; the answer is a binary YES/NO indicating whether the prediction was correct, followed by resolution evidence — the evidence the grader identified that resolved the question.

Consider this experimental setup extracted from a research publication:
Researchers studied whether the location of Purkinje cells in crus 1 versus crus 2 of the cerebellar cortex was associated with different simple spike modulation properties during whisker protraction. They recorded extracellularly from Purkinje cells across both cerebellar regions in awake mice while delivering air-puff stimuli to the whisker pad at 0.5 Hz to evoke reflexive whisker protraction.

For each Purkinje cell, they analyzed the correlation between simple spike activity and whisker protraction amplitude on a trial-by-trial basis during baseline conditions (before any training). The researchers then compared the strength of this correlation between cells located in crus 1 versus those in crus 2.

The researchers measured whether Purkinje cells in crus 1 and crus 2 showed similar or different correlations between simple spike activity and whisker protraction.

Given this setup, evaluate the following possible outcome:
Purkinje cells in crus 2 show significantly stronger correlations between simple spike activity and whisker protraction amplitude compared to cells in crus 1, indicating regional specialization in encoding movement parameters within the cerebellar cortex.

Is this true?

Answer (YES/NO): YES